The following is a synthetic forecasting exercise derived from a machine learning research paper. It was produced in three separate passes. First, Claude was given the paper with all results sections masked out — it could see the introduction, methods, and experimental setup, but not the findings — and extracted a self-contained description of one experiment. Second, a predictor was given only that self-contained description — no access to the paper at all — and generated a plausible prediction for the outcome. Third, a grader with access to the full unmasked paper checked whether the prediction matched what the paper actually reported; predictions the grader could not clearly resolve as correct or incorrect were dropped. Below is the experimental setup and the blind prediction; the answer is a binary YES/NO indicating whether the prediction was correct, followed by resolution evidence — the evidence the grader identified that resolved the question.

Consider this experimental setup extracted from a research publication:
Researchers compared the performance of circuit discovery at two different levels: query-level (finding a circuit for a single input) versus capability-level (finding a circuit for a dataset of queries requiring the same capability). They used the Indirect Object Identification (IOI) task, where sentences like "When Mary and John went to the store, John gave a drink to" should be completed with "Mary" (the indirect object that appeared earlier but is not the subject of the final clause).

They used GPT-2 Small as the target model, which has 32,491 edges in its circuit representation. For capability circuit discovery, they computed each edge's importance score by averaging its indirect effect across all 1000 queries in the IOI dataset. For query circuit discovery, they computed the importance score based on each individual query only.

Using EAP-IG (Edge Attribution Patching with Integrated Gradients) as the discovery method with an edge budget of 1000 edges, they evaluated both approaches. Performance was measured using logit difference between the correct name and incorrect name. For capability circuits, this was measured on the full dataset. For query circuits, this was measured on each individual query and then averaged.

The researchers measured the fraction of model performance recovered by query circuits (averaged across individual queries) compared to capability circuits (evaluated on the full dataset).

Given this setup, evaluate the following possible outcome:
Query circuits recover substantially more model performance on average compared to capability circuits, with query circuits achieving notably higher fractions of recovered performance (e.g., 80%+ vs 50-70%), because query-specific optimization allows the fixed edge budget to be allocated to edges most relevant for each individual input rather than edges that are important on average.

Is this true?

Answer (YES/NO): NO